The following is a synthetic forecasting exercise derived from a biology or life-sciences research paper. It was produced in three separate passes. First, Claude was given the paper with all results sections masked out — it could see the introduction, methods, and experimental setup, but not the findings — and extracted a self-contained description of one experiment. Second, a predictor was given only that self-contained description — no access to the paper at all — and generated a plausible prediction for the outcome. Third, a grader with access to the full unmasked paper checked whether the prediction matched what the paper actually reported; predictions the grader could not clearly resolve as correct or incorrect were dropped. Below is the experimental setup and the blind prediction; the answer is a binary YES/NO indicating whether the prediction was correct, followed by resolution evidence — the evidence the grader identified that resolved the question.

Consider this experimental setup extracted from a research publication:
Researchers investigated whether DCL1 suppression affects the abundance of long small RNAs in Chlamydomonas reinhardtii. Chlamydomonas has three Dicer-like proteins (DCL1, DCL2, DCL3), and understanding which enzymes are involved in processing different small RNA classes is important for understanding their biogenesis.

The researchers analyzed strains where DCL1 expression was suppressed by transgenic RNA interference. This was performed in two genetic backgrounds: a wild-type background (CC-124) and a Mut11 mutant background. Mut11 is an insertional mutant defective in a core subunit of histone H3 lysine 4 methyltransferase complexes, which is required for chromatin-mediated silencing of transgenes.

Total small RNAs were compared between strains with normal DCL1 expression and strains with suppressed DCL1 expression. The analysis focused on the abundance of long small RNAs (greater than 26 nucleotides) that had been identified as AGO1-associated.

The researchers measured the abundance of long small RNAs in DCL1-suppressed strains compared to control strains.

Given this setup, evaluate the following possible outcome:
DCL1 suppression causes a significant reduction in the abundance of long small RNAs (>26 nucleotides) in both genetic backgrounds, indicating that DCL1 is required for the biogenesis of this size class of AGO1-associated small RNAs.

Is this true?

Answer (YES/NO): NO